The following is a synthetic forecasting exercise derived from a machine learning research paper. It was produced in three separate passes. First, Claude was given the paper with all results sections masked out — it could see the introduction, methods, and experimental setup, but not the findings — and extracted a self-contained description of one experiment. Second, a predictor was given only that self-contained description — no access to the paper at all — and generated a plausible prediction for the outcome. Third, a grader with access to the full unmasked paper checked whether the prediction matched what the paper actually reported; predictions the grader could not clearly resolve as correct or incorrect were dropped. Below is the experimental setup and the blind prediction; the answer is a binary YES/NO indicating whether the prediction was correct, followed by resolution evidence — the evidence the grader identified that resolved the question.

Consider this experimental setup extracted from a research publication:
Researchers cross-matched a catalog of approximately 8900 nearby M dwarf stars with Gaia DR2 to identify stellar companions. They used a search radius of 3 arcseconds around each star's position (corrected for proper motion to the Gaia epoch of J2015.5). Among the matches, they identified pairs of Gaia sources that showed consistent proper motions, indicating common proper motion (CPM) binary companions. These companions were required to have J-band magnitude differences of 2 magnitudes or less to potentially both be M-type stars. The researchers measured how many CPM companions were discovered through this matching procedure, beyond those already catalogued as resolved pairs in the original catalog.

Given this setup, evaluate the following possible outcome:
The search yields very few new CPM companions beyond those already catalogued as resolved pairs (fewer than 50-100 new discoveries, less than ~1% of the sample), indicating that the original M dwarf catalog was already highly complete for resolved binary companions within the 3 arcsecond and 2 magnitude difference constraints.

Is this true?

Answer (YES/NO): NO